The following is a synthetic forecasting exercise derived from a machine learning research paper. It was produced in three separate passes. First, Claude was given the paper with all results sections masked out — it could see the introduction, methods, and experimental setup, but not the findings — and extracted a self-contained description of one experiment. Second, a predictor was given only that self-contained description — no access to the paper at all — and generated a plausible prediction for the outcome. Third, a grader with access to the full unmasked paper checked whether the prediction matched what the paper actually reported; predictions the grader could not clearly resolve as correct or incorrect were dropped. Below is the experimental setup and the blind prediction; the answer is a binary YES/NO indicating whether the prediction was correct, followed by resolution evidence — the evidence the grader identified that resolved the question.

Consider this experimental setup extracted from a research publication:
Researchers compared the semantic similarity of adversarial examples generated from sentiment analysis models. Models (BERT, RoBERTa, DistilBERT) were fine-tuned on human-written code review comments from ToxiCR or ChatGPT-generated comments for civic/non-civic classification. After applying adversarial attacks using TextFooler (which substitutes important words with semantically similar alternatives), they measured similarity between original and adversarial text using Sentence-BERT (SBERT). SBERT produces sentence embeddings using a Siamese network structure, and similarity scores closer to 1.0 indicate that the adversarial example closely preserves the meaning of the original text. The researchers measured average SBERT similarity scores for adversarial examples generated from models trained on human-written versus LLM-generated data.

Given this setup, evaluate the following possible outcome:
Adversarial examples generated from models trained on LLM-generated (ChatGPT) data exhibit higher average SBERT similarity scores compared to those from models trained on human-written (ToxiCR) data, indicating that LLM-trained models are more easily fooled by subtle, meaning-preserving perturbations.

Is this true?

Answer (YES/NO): NO